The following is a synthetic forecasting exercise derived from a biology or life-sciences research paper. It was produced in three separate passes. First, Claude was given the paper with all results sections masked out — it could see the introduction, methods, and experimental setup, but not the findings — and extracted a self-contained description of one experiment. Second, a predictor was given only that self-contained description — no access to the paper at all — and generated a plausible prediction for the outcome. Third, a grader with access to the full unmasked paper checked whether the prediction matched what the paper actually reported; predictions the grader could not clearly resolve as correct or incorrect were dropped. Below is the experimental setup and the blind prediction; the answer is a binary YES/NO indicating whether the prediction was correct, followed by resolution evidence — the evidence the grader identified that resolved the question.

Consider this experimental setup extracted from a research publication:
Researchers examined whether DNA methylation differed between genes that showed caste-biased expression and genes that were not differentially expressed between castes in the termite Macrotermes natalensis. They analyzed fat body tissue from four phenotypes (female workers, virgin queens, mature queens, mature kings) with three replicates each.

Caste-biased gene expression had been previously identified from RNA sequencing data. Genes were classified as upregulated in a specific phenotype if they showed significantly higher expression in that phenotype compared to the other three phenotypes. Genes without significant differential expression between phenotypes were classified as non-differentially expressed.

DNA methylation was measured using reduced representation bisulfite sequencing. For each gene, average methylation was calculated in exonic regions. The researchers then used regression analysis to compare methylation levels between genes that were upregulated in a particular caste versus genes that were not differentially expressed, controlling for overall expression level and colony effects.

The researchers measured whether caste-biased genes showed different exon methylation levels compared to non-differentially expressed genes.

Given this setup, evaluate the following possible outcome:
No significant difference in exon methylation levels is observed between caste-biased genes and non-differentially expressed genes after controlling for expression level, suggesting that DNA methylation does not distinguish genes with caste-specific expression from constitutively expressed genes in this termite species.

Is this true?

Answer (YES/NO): NO